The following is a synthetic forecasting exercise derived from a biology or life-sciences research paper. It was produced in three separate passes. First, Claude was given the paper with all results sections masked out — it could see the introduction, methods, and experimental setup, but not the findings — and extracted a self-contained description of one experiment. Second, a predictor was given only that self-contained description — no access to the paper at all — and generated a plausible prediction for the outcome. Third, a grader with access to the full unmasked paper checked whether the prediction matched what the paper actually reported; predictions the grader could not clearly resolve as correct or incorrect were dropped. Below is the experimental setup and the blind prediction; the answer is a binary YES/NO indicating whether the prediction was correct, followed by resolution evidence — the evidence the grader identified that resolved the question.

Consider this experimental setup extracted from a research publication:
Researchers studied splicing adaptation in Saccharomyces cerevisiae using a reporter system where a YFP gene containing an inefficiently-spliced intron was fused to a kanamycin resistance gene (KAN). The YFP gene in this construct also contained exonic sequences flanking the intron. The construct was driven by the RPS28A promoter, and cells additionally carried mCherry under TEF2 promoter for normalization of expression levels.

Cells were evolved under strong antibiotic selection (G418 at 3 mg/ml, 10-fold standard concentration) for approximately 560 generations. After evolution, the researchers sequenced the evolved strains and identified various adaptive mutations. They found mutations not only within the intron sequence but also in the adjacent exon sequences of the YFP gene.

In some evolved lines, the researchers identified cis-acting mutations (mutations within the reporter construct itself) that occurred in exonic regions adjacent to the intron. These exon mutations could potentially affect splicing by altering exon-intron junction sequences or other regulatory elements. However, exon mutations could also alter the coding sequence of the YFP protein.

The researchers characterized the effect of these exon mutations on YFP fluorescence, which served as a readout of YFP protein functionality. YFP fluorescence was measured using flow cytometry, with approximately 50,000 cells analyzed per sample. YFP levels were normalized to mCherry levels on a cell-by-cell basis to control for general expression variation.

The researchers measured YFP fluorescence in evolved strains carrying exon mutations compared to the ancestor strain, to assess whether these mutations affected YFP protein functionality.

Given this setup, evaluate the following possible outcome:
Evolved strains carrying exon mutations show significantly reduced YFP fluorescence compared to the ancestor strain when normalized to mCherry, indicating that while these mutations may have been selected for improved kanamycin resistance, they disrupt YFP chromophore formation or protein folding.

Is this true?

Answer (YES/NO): YES